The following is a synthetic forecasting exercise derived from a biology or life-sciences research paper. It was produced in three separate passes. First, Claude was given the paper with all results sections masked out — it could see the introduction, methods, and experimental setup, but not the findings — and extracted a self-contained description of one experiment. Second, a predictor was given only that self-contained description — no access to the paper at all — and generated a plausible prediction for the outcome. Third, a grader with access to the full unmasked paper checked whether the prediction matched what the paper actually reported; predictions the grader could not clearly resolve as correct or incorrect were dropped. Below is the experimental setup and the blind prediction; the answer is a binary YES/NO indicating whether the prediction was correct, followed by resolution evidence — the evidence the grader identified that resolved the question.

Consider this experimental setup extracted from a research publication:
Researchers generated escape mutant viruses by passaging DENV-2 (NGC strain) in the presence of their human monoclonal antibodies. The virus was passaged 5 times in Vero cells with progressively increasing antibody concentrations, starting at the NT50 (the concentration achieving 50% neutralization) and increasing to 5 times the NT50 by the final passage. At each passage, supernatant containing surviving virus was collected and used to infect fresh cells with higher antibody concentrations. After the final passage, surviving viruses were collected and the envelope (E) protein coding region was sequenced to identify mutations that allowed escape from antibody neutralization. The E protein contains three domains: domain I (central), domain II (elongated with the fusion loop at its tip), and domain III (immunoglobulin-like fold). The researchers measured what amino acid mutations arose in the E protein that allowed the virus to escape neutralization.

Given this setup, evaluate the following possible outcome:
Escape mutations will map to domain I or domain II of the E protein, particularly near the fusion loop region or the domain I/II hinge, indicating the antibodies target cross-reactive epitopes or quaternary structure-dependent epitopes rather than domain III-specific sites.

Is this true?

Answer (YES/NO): NO